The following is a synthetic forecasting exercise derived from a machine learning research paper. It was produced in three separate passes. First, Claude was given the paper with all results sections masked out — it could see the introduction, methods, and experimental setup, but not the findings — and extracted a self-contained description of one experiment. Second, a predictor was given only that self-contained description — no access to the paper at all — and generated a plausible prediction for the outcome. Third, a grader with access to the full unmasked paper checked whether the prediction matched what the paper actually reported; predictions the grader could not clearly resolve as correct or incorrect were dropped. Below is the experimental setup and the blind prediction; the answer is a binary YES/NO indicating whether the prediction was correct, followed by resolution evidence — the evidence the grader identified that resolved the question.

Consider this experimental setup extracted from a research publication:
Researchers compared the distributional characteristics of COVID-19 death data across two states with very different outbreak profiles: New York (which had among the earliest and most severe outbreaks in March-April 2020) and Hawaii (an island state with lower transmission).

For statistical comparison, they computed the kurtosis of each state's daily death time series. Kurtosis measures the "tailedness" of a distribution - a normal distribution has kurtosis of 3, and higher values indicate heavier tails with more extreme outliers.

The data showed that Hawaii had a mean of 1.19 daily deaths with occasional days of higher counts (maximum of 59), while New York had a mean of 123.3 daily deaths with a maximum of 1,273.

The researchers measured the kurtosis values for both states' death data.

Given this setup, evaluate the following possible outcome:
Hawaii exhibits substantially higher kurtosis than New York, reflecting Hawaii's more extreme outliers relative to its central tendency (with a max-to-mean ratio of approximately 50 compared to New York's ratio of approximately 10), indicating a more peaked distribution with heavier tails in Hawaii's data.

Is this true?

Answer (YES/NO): YES